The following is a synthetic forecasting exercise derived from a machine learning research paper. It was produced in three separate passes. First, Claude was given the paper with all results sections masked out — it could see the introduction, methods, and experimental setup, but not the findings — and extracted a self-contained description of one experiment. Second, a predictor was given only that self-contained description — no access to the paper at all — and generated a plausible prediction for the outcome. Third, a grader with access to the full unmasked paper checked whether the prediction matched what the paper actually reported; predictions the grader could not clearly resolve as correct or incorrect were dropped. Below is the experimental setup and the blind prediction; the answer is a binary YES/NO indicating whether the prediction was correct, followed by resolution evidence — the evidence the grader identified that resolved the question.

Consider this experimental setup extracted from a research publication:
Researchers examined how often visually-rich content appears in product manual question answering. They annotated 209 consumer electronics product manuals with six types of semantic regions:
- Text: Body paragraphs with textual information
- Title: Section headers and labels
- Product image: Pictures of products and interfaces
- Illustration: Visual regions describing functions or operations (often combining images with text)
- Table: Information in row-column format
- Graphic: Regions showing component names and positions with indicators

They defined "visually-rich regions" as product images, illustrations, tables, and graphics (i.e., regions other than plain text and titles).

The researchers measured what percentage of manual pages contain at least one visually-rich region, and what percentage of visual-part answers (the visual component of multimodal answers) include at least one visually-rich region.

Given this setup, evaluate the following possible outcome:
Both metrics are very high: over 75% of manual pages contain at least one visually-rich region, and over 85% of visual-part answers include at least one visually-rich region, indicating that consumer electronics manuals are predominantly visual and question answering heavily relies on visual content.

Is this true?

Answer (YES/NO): NO